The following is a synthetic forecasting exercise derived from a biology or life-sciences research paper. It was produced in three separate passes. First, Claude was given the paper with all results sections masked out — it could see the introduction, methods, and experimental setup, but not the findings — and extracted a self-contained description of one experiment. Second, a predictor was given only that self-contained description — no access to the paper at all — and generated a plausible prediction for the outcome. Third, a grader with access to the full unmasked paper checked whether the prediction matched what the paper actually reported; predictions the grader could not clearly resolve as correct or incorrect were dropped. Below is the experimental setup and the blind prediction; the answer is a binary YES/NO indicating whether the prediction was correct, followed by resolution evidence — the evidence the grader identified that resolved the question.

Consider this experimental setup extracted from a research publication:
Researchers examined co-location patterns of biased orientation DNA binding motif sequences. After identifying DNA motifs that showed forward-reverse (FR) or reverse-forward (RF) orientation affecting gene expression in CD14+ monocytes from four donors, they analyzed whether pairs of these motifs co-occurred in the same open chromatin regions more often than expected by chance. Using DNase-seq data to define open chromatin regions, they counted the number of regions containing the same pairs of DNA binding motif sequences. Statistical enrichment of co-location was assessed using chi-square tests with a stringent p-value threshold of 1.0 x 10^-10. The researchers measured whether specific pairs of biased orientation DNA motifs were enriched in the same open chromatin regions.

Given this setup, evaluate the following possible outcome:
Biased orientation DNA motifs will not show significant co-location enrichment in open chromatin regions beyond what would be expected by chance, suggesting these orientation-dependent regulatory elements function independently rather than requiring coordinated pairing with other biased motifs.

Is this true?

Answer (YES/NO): NO